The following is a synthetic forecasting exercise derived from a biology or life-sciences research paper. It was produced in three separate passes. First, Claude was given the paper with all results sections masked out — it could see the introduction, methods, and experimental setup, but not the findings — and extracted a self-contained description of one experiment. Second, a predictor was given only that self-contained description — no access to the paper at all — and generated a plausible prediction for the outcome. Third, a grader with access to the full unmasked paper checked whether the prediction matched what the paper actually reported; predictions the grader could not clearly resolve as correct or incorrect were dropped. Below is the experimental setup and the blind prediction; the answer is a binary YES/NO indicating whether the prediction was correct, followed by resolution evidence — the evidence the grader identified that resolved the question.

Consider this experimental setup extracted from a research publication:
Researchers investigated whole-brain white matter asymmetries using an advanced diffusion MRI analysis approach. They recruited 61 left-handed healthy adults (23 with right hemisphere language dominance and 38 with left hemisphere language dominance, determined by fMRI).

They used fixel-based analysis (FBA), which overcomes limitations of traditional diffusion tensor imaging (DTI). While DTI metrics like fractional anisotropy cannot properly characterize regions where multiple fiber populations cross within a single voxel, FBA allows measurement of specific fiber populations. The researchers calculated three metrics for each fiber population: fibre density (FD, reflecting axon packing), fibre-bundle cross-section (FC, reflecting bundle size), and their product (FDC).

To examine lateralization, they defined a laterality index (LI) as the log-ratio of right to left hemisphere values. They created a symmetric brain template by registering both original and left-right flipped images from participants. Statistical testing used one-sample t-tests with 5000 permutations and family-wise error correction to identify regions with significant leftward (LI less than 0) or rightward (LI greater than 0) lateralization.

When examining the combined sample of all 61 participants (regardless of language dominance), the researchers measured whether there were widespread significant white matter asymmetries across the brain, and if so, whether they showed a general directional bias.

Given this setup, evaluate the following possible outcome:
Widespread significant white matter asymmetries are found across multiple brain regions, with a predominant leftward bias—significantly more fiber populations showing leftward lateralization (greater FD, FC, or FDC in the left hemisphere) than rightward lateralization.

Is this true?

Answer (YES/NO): NO